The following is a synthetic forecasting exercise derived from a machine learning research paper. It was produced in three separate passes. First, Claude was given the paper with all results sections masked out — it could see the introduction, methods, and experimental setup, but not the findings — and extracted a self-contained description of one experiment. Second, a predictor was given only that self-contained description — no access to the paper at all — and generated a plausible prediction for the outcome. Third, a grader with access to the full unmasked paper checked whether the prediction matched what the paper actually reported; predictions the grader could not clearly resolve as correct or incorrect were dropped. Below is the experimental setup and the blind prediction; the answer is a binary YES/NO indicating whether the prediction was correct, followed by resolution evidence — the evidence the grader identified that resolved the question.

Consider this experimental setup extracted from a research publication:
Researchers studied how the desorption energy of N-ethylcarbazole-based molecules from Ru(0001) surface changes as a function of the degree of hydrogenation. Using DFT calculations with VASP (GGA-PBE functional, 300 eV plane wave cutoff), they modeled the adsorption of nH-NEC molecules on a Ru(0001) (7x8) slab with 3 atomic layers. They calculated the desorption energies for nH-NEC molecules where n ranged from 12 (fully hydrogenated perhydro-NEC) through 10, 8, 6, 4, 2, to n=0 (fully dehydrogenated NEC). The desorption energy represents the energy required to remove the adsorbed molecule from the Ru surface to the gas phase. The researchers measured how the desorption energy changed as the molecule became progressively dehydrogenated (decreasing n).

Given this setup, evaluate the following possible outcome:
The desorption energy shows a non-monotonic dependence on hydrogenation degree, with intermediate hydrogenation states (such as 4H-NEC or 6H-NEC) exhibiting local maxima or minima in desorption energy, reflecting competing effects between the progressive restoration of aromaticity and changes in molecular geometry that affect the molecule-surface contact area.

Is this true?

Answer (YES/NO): NO